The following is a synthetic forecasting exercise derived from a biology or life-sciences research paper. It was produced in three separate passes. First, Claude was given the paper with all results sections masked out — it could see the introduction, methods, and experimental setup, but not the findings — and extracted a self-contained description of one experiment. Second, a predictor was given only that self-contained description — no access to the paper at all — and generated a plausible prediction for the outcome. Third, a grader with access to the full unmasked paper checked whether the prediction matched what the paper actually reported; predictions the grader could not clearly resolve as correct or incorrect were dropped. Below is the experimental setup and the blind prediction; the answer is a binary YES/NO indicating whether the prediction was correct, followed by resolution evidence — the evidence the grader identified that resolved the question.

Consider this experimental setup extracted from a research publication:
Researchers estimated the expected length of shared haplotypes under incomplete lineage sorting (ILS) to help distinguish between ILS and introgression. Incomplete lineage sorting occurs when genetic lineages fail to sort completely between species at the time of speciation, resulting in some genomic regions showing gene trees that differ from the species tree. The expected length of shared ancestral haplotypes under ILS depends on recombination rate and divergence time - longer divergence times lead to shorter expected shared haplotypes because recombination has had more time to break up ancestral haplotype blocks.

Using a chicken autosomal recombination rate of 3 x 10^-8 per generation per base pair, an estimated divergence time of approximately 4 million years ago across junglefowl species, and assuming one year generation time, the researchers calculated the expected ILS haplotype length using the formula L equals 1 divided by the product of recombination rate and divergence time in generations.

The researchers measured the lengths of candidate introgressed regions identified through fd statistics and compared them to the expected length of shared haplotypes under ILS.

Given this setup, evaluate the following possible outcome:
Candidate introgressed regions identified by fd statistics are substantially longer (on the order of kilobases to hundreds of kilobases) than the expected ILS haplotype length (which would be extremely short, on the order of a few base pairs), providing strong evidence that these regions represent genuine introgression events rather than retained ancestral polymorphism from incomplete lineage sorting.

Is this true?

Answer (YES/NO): YES